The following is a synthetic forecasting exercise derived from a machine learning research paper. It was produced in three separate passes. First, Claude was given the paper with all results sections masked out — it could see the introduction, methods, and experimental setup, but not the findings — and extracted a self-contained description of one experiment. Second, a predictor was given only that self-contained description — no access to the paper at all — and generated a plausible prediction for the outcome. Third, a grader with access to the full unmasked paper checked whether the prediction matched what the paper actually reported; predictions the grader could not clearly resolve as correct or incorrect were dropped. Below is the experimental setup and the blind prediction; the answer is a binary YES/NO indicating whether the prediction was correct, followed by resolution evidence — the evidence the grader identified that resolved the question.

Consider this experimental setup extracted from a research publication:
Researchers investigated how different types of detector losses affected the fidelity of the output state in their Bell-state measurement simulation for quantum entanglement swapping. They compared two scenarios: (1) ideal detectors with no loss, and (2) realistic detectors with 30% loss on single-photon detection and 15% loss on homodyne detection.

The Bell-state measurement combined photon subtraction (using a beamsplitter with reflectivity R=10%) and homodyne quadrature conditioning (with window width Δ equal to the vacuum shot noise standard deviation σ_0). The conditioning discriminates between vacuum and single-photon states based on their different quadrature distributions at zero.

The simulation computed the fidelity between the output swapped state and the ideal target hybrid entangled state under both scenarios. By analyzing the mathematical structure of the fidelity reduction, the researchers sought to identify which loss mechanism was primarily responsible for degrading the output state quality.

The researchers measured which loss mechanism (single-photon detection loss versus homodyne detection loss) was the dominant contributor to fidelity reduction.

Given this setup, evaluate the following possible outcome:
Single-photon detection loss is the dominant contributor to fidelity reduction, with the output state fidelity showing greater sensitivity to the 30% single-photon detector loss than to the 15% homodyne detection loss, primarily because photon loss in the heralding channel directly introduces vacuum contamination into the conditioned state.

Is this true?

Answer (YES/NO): NO